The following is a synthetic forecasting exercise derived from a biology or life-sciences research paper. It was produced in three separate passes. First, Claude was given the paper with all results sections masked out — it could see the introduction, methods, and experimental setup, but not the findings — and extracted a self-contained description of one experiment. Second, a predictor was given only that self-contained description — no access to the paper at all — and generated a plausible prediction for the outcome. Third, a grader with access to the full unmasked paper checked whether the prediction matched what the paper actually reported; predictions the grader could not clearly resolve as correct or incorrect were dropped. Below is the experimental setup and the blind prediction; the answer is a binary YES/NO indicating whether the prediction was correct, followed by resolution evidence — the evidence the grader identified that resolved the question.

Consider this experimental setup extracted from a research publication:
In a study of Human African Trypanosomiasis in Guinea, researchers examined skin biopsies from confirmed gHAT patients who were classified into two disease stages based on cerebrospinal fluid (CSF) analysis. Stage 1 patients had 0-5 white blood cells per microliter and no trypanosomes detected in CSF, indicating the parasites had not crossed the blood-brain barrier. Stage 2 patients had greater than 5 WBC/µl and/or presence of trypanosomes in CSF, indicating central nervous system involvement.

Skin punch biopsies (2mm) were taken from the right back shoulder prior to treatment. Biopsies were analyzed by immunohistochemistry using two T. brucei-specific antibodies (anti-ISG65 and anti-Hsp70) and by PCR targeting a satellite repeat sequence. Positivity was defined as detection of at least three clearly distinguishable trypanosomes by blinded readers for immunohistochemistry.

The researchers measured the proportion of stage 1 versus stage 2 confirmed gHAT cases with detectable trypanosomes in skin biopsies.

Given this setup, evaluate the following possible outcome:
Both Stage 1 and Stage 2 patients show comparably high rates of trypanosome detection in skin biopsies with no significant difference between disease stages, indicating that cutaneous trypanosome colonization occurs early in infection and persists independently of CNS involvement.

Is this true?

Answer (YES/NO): YES